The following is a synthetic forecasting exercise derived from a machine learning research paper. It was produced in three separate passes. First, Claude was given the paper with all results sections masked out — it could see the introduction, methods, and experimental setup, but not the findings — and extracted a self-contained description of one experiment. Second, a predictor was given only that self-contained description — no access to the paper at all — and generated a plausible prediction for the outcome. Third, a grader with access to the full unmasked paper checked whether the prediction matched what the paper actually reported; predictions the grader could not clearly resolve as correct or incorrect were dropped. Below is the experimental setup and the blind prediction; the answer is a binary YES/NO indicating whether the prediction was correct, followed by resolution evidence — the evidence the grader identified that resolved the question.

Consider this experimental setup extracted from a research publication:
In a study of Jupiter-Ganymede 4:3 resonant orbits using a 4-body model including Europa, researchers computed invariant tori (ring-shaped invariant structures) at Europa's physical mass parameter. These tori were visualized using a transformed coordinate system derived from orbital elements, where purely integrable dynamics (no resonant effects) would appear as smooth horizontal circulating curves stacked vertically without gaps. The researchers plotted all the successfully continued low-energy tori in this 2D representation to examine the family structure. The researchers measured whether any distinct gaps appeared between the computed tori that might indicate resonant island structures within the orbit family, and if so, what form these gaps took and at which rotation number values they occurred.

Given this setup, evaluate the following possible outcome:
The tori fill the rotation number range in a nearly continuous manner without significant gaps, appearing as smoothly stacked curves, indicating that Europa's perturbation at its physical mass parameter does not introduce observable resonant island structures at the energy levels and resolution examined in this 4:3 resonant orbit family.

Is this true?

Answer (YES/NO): NO